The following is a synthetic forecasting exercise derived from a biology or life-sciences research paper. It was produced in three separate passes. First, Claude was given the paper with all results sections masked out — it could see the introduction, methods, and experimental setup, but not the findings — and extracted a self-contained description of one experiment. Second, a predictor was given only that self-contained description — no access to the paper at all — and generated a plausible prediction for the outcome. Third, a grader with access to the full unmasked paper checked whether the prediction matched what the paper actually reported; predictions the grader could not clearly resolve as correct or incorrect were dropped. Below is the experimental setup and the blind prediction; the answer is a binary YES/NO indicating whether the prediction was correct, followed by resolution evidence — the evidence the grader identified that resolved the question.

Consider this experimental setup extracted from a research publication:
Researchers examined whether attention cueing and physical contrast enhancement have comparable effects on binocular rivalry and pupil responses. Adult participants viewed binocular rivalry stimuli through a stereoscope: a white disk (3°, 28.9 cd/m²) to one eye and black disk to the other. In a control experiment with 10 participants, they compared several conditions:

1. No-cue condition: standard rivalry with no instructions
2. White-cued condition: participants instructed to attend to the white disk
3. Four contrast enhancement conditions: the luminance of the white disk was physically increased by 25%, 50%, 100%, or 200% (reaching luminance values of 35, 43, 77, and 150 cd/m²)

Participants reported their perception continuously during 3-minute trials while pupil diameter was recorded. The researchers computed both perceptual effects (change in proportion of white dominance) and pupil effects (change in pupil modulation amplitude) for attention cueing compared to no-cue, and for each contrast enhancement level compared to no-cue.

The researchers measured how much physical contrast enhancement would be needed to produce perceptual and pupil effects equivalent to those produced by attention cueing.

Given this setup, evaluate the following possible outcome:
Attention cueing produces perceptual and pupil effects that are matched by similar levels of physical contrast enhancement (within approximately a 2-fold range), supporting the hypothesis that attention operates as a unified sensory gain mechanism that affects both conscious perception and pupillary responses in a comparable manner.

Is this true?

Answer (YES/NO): NO